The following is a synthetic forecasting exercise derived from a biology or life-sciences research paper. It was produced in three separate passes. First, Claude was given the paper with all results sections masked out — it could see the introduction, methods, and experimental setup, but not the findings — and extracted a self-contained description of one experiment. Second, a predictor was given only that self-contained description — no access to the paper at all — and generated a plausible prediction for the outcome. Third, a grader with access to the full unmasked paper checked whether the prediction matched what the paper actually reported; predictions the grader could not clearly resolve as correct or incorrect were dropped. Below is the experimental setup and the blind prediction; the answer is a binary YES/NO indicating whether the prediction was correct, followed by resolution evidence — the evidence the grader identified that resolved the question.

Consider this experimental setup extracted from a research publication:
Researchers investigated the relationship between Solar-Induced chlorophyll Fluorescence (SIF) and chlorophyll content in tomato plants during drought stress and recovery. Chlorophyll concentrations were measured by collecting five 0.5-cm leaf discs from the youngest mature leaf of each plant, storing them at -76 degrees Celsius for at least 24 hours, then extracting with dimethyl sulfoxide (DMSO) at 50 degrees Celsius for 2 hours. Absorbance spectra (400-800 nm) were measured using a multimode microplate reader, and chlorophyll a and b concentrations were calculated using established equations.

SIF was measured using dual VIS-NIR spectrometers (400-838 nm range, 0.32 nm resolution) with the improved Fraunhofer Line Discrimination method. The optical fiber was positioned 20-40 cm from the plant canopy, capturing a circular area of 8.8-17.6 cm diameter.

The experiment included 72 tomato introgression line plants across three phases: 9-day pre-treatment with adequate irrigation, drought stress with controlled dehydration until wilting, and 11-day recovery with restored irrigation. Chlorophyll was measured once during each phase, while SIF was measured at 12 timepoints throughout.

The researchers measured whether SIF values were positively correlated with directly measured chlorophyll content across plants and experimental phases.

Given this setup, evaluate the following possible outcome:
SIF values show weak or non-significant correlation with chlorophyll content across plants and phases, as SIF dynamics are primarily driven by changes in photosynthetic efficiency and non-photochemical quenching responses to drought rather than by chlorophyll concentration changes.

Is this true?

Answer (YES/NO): NO